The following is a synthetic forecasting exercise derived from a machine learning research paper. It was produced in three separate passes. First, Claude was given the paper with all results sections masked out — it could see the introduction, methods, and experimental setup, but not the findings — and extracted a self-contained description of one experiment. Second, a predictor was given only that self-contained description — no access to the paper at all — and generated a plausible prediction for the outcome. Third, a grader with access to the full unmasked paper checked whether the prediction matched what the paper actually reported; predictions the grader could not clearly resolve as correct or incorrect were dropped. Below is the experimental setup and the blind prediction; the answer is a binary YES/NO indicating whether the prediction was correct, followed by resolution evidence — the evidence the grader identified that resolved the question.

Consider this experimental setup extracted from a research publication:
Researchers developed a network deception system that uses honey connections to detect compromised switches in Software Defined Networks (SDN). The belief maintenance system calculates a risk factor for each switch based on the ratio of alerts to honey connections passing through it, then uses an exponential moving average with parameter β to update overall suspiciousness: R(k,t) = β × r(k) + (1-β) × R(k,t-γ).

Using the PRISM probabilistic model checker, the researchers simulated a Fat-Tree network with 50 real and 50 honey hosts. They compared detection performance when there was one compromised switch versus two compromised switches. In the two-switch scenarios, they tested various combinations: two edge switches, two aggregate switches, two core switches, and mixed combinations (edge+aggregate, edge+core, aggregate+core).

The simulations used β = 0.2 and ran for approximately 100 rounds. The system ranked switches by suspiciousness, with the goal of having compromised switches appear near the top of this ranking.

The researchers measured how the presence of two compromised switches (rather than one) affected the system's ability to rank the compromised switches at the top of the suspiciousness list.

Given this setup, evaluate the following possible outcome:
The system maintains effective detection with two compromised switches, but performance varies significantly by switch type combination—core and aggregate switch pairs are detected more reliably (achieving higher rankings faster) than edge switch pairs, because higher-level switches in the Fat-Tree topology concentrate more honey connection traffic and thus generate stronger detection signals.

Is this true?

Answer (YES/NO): NO